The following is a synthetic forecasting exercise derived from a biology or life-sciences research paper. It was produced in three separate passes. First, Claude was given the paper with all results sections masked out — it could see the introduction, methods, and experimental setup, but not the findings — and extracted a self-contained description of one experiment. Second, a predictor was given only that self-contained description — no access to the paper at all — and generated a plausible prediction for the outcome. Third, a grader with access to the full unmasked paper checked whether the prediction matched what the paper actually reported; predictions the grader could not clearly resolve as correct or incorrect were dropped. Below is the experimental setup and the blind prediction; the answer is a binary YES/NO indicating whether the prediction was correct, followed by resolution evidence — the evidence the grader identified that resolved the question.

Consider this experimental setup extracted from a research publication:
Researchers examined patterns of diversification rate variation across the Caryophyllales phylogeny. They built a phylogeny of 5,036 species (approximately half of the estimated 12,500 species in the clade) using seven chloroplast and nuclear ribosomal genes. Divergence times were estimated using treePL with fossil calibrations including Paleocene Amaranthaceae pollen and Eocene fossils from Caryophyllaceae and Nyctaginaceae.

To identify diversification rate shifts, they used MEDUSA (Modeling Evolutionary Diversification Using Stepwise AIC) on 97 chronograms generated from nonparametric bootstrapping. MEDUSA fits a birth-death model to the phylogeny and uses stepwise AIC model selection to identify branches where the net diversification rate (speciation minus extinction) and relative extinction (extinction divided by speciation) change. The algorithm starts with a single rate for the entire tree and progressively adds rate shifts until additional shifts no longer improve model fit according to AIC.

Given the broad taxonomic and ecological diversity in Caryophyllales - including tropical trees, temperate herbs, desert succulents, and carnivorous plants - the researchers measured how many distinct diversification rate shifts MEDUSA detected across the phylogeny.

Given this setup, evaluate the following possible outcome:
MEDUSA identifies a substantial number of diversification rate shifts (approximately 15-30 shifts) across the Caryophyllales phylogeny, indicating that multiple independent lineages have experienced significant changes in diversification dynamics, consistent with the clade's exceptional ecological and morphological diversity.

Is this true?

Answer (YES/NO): YES